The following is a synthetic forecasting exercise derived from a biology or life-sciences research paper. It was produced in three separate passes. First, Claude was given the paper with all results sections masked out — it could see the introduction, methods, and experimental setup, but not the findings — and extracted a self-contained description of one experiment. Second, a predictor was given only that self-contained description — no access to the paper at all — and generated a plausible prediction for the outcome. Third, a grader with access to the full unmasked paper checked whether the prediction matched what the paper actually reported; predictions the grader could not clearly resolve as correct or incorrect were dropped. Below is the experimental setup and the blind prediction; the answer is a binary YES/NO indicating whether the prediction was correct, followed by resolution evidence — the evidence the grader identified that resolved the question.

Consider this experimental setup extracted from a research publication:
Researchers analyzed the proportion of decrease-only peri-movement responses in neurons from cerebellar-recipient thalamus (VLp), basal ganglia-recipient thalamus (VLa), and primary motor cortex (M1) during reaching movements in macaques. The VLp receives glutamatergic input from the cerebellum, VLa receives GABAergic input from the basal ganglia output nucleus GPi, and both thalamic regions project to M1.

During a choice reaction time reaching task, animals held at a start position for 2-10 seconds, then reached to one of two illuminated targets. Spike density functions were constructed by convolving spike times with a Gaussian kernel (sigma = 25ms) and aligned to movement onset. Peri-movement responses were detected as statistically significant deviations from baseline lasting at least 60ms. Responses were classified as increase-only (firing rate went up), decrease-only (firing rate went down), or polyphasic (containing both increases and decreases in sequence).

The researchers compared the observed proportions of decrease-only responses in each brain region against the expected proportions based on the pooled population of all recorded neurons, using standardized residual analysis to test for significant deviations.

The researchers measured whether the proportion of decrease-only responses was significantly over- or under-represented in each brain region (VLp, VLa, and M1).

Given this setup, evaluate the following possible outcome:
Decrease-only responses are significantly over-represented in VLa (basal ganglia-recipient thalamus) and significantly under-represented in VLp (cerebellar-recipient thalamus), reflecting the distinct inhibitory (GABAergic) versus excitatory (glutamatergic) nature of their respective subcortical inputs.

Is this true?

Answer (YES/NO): NO